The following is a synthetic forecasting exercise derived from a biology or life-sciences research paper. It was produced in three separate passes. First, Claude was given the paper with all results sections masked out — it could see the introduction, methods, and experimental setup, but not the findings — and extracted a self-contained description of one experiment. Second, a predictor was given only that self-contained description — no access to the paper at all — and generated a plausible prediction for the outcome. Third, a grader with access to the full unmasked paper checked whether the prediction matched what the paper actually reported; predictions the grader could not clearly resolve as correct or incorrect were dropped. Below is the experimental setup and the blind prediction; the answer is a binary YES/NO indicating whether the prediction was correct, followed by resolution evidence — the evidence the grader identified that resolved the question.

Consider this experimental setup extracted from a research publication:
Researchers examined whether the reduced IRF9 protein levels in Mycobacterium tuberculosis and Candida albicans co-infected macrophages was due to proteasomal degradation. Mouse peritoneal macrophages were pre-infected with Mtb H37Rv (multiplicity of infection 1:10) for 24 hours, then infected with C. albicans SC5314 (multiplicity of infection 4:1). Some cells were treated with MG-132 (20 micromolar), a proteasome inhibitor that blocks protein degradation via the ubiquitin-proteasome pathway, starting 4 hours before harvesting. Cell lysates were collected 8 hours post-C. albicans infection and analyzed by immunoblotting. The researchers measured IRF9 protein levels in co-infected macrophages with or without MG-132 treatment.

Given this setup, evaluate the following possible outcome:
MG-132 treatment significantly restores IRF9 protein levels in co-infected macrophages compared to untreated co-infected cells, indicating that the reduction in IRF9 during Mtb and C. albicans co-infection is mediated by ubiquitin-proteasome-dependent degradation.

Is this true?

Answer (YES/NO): YES